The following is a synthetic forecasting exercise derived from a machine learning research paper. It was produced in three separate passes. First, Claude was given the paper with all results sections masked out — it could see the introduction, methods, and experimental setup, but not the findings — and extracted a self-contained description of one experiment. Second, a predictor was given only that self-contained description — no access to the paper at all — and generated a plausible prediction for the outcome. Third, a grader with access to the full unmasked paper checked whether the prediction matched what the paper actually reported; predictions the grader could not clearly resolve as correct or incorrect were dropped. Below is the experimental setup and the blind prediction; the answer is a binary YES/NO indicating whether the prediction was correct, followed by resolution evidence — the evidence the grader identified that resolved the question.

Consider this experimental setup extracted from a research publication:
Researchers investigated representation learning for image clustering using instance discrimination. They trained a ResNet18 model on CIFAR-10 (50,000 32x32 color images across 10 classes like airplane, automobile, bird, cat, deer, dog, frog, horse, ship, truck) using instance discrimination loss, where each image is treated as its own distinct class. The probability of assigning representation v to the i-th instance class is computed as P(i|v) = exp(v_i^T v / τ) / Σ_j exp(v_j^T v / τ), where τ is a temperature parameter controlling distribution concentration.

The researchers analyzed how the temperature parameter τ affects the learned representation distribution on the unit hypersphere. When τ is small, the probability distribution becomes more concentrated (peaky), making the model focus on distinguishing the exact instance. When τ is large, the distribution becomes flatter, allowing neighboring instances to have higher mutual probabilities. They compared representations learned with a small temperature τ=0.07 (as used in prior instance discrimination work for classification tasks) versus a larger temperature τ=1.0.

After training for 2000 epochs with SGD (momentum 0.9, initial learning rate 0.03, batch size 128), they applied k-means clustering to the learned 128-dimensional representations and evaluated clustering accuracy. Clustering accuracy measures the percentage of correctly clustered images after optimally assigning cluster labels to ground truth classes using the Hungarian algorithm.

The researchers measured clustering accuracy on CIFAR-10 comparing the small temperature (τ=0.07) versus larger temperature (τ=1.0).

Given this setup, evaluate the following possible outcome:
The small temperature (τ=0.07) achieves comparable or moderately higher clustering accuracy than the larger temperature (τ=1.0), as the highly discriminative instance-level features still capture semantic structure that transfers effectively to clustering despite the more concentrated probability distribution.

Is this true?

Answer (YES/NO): NO